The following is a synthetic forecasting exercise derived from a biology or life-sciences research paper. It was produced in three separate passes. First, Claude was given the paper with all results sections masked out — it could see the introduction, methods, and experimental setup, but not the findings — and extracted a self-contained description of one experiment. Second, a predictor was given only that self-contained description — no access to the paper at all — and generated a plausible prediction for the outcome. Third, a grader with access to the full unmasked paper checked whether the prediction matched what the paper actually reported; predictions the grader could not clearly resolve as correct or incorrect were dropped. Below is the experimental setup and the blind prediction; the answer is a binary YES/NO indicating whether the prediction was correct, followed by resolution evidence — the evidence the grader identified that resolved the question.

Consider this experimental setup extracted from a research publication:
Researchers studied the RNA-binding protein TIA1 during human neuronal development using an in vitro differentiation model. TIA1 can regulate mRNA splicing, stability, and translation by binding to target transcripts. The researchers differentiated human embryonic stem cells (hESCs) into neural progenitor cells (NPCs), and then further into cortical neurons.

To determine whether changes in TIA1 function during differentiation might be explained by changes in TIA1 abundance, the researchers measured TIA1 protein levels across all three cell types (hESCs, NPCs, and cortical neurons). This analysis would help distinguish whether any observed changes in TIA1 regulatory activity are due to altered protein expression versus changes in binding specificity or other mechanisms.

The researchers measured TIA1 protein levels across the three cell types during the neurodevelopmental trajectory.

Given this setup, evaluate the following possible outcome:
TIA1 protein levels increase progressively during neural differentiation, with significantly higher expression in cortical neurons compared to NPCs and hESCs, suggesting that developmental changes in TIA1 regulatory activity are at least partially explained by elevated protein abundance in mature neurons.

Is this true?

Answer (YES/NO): NO